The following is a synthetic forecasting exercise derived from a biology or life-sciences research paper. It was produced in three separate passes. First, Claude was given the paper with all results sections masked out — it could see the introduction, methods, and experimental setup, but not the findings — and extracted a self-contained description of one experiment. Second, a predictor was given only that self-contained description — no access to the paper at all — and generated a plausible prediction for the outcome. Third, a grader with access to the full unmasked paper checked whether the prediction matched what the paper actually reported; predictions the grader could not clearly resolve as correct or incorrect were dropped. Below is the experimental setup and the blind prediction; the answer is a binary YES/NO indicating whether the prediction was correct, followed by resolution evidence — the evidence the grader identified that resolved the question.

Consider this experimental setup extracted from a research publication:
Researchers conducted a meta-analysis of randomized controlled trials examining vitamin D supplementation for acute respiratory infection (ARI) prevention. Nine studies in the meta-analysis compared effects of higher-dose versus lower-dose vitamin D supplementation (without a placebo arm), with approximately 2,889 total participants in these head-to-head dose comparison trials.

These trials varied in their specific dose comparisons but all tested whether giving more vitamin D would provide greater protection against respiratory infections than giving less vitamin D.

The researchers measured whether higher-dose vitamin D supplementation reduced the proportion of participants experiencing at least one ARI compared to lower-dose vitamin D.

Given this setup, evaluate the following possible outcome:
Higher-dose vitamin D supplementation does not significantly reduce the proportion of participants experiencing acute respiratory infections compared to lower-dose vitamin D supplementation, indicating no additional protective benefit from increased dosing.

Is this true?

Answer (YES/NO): YES